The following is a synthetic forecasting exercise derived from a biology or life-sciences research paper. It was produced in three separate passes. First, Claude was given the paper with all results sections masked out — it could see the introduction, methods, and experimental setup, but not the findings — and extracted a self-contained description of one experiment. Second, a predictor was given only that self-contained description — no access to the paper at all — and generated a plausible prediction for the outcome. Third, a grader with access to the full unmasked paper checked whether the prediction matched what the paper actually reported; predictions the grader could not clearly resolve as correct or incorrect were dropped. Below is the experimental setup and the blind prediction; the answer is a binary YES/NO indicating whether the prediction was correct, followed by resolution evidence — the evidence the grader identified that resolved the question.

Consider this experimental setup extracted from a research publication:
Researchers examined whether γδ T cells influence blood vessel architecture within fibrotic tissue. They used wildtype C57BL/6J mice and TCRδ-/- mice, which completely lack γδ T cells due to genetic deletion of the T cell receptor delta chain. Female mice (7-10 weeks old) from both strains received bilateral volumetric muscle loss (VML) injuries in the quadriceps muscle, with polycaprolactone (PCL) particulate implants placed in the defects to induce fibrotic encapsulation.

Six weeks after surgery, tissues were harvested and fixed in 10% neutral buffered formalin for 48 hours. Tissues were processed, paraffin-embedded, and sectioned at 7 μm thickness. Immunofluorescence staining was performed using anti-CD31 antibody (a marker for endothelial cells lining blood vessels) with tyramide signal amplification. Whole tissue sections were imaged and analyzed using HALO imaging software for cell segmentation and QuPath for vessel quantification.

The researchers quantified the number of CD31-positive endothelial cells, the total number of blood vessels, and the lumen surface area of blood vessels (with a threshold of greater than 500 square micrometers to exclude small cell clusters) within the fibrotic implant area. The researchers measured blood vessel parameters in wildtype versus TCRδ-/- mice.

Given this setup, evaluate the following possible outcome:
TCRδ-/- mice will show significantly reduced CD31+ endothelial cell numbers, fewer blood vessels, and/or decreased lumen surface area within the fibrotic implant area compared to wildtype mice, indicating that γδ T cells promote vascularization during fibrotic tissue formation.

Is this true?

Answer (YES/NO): NO